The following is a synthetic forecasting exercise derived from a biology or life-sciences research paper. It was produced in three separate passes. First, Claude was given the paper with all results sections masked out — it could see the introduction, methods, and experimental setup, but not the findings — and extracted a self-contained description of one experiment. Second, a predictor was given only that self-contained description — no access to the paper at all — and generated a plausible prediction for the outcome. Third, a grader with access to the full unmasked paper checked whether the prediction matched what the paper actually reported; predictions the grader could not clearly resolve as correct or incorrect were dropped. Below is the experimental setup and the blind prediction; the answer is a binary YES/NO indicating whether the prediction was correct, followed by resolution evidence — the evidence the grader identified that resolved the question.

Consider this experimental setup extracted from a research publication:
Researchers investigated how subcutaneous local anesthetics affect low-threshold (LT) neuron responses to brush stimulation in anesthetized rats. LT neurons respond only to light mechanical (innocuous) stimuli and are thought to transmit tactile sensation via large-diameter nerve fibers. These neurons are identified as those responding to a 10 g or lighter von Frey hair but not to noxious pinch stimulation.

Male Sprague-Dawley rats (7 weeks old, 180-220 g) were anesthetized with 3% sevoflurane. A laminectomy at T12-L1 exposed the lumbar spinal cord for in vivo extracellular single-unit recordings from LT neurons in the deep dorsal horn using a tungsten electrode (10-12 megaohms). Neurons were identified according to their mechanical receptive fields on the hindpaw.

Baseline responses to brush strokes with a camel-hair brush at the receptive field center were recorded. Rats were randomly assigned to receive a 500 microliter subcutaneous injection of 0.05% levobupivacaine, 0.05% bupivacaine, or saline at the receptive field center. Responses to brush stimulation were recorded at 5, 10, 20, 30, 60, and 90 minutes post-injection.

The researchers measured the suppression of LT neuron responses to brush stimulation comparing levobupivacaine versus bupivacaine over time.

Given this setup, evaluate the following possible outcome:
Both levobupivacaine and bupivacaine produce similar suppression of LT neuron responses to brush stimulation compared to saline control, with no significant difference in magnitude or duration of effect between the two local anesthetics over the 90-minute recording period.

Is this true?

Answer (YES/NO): NO